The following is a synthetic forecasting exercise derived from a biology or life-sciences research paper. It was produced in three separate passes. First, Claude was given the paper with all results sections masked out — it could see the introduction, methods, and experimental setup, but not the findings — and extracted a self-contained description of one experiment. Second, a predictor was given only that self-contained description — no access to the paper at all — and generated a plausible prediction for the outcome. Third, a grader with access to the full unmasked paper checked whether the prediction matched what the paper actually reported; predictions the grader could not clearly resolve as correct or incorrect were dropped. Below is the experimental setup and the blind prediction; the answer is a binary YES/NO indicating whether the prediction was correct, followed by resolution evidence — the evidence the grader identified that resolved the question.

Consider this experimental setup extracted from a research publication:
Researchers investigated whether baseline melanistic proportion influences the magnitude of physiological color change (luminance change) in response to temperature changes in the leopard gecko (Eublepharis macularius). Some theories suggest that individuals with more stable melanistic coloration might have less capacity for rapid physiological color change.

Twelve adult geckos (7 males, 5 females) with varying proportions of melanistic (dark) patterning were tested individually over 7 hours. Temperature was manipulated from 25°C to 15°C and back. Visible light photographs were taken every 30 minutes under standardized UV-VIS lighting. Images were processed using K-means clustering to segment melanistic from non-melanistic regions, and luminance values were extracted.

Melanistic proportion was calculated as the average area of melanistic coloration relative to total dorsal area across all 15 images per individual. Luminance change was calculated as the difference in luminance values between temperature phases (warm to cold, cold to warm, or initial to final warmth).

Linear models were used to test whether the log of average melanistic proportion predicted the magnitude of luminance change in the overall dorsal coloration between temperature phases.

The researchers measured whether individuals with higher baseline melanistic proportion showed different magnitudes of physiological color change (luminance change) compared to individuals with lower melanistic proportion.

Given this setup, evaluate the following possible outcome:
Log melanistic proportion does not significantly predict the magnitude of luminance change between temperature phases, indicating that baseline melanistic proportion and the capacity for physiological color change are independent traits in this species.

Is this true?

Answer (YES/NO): NO